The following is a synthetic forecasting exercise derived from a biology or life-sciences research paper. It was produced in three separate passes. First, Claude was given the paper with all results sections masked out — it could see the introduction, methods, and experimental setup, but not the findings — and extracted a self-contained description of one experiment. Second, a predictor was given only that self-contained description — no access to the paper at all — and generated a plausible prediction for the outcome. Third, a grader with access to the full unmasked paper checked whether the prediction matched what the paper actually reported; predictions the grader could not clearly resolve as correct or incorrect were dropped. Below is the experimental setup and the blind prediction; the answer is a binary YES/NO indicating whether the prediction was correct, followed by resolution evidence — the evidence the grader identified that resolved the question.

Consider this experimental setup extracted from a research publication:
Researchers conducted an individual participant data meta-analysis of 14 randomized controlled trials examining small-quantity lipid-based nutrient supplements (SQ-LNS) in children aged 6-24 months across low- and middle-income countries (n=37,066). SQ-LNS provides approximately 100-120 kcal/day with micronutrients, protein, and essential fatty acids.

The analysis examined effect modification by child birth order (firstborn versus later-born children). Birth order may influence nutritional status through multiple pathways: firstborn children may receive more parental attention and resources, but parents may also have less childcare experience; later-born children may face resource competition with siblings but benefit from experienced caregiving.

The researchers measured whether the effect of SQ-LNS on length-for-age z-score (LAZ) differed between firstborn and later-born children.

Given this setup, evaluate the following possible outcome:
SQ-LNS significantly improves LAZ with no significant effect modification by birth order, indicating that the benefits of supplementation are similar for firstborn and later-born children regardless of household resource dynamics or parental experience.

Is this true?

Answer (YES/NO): YES